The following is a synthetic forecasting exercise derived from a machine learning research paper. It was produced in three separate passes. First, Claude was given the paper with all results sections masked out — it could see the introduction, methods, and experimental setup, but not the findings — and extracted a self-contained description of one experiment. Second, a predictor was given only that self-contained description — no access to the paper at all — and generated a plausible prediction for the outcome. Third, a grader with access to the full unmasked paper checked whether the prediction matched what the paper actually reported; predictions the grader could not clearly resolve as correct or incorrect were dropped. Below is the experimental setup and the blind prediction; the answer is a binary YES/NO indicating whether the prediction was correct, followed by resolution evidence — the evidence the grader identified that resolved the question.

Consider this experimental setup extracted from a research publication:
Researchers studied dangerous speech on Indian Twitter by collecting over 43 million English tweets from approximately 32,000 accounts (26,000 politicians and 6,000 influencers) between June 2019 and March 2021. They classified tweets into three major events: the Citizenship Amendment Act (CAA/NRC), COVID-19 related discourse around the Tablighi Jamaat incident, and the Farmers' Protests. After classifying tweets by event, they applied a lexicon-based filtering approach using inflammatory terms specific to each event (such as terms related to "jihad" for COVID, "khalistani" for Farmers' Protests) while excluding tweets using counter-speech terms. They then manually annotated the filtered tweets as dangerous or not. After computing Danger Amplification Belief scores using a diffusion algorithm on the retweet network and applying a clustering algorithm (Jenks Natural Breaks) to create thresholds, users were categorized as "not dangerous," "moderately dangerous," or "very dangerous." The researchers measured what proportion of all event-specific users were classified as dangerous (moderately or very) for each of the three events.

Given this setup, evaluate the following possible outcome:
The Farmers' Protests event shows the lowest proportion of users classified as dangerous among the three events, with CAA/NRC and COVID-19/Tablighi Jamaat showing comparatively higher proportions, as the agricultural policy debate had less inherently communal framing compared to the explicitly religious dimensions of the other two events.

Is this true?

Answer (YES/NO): NO